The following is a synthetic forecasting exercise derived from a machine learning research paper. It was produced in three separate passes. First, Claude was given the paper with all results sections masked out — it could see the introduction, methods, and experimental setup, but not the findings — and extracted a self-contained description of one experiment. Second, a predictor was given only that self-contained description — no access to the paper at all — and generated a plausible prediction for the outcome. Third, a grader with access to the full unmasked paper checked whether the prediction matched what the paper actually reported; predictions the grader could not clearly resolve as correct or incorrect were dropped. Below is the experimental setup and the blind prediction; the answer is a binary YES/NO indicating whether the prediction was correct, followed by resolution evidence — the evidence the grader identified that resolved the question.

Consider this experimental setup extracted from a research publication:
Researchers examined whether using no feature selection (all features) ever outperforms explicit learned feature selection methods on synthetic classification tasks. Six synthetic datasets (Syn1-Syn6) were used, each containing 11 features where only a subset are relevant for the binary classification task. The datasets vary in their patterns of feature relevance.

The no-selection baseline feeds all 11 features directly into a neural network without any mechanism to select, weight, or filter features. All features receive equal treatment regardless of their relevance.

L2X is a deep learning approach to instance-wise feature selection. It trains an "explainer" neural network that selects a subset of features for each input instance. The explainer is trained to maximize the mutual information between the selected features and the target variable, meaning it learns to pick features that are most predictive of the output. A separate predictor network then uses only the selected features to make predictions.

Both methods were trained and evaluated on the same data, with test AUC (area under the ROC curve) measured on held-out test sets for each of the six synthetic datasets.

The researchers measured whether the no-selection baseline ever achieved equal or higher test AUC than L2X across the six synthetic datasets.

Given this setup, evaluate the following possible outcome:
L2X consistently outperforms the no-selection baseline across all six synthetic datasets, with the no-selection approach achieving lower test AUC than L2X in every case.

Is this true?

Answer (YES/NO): NO